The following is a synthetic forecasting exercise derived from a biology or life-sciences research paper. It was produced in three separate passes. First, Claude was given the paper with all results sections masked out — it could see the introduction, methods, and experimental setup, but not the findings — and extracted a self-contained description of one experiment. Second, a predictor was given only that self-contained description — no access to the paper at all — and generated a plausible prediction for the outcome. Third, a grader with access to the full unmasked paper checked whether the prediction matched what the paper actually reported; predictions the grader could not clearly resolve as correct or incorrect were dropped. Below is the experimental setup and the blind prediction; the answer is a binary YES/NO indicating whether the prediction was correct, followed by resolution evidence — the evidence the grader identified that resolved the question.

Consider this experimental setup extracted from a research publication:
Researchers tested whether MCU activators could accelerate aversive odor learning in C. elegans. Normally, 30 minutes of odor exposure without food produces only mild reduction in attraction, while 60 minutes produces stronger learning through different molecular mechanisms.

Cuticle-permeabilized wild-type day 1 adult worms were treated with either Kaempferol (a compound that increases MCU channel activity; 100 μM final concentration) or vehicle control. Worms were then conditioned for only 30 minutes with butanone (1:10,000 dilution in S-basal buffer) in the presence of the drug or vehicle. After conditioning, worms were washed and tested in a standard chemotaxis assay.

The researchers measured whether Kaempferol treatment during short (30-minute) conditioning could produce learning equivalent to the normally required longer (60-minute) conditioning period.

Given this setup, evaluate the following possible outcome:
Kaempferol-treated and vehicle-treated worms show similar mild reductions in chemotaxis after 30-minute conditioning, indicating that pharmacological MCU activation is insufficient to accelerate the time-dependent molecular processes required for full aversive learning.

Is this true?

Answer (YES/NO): NO